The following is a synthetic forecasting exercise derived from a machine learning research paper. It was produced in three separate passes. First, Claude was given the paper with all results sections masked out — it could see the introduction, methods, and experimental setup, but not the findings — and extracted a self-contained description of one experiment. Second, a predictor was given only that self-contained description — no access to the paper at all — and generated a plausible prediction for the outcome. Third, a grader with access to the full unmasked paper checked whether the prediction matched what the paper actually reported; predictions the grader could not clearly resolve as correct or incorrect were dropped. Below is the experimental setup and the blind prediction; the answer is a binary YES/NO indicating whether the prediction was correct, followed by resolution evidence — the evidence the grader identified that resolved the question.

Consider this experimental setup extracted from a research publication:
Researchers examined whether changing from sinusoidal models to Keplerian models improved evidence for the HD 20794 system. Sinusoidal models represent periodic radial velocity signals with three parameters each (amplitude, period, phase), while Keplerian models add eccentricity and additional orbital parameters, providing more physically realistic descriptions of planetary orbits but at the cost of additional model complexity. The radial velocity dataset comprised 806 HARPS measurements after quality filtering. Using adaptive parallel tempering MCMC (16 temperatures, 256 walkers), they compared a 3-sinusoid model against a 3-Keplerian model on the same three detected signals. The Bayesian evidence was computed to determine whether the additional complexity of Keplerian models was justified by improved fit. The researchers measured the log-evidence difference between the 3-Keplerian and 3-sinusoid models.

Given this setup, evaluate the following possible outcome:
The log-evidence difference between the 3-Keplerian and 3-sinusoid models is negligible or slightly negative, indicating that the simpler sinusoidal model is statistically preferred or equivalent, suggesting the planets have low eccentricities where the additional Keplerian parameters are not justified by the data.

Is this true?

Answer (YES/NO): NO